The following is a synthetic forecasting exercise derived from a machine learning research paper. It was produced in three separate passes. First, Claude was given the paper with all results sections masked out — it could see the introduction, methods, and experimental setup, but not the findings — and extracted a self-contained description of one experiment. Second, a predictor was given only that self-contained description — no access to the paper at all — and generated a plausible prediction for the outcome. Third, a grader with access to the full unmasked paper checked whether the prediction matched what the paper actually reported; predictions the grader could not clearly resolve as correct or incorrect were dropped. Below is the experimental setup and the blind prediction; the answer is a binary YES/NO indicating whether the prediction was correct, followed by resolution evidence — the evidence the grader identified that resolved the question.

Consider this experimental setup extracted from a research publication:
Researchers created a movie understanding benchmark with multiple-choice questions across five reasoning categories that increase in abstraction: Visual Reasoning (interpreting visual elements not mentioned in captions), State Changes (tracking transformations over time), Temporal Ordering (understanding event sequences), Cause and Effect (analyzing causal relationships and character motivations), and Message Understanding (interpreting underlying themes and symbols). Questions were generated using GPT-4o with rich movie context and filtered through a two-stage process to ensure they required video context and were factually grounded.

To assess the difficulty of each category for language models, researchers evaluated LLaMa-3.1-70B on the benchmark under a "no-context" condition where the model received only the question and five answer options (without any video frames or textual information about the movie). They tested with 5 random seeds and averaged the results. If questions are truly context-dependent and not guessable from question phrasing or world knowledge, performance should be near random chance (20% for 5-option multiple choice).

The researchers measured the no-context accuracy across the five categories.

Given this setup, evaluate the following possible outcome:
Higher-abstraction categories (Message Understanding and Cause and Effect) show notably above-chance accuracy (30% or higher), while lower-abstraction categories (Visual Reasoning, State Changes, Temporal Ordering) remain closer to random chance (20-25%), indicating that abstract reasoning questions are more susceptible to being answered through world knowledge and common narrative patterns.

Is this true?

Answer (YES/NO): NO